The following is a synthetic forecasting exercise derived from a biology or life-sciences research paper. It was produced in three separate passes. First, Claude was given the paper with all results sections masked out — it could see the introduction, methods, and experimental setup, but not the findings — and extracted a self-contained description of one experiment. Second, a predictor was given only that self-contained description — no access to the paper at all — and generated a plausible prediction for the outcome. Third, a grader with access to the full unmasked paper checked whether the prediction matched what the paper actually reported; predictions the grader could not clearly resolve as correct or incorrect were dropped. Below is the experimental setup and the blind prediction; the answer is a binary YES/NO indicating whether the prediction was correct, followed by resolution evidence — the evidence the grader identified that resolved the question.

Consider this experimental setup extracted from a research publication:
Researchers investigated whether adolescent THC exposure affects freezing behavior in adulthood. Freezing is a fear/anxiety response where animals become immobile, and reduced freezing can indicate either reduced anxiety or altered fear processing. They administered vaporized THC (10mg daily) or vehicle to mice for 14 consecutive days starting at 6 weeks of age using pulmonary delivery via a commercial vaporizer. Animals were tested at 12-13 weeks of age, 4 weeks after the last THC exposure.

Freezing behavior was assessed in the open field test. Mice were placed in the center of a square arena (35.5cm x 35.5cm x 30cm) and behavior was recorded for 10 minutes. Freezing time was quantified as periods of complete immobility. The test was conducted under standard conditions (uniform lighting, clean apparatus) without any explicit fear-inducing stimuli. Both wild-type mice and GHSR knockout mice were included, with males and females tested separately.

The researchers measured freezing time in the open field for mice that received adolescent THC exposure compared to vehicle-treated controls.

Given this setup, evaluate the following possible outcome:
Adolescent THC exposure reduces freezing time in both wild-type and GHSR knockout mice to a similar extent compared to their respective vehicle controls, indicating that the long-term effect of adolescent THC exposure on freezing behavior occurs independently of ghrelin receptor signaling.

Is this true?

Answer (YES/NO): NO